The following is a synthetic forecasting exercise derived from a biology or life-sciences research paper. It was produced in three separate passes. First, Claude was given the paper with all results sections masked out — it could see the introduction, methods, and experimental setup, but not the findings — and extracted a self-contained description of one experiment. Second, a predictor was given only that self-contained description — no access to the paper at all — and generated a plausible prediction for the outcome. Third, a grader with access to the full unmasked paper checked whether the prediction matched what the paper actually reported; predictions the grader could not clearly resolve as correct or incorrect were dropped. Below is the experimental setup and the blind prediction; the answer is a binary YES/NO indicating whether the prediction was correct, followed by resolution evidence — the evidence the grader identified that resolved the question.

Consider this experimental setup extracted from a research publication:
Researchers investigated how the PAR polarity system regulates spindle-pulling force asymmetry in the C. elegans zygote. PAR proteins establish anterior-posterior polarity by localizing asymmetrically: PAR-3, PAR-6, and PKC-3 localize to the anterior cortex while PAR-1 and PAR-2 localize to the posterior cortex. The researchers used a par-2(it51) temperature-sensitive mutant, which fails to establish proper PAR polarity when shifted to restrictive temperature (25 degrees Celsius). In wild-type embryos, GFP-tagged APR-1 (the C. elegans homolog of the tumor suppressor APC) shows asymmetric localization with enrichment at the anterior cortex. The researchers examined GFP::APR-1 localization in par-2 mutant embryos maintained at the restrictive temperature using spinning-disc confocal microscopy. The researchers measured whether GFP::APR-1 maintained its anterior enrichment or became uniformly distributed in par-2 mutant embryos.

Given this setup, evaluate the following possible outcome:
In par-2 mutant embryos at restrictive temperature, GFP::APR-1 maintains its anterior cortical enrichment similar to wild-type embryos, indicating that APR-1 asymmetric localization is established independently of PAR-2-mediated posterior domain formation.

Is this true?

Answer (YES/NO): NO